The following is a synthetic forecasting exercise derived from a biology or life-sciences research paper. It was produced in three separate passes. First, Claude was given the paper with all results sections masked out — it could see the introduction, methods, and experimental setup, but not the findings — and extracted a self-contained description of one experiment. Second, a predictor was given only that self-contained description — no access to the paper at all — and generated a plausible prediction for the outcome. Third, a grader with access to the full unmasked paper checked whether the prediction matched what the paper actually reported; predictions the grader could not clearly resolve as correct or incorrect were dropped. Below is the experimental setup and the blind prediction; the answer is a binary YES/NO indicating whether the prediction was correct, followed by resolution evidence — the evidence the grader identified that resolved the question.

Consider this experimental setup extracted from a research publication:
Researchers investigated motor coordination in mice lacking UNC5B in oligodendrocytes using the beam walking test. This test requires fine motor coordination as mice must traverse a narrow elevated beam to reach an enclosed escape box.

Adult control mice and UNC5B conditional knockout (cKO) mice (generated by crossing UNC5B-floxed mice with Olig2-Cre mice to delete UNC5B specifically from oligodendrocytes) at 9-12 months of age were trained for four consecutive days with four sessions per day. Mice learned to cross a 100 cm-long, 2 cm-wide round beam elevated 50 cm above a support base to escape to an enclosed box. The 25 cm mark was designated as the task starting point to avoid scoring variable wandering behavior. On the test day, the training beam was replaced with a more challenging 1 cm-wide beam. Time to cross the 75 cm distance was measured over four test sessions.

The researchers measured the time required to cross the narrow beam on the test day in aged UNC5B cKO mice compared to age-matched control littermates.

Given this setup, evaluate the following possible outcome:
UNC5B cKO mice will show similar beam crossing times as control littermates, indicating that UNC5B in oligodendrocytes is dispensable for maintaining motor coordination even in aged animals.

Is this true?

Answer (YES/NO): YES